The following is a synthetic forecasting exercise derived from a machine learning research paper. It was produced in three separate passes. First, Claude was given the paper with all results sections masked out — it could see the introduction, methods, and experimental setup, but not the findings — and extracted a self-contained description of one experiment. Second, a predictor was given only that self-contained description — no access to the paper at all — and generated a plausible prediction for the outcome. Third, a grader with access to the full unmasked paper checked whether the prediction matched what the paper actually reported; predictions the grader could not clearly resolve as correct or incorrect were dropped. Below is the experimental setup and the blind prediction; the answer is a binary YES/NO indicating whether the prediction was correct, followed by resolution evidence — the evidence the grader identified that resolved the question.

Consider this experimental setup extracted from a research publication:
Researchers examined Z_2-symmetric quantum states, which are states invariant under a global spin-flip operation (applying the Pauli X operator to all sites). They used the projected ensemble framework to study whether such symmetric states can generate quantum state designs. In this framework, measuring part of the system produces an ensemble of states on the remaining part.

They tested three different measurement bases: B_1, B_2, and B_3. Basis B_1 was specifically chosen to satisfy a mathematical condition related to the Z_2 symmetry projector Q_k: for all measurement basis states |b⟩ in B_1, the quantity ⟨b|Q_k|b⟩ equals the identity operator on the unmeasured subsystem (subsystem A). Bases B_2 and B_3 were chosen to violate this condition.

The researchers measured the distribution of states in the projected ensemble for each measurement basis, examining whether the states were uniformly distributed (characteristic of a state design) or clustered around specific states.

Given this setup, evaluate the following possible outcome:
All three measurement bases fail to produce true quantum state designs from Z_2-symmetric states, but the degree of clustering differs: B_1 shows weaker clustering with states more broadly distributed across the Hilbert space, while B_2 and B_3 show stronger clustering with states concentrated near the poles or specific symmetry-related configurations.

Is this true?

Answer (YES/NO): NO